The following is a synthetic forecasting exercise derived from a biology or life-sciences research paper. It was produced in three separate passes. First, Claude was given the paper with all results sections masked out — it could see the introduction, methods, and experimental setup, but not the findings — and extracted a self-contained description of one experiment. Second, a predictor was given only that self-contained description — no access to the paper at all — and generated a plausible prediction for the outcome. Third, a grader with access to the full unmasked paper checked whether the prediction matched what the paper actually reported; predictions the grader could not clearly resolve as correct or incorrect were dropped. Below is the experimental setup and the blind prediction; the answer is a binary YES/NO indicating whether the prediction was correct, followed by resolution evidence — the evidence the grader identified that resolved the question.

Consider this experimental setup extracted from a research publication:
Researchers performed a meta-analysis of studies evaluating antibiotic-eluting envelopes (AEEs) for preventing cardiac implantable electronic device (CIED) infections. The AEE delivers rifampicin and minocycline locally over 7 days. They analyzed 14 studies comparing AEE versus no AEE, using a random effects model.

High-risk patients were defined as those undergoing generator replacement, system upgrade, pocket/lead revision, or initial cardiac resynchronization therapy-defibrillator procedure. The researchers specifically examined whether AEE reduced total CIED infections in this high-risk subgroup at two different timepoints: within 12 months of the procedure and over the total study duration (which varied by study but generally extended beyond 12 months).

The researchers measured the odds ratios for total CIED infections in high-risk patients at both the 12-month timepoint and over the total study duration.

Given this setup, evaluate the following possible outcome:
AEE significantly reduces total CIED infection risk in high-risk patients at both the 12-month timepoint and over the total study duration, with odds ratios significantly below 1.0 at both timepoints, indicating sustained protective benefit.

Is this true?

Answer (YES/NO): YES